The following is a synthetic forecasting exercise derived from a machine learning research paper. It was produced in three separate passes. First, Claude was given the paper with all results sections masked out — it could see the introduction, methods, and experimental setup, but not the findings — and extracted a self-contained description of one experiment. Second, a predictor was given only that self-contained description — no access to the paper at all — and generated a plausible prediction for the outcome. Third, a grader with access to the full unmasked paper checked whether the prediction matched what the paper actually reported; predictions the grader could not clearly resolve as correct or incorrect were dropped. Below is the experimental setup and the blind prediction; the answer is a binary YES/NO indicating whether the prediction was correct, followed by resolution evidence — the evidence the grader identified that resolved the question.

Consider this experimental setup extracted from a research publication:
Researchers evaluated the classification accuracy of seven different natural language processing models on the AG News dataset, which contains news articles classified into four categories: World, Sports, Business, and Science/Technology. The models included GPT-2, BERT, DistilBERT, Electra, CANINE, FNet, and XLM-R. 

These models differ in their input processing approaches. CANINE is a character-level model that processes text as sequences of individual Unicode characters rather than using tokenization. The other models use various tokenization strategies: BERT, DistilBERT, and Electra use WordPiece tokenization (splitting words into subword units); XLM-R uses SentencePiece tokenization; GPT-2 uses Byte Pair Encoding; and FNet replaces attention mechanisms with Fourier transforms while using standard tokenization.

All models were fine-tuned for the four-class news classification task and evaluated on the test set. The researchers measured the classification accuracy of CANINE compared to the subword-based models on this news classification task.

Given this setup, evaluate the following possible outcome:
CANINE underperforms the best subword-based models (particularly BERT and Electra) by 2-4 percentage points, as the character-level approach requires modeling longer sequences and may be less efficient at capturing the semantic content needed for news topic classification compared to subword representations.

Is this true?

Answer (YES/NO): YES